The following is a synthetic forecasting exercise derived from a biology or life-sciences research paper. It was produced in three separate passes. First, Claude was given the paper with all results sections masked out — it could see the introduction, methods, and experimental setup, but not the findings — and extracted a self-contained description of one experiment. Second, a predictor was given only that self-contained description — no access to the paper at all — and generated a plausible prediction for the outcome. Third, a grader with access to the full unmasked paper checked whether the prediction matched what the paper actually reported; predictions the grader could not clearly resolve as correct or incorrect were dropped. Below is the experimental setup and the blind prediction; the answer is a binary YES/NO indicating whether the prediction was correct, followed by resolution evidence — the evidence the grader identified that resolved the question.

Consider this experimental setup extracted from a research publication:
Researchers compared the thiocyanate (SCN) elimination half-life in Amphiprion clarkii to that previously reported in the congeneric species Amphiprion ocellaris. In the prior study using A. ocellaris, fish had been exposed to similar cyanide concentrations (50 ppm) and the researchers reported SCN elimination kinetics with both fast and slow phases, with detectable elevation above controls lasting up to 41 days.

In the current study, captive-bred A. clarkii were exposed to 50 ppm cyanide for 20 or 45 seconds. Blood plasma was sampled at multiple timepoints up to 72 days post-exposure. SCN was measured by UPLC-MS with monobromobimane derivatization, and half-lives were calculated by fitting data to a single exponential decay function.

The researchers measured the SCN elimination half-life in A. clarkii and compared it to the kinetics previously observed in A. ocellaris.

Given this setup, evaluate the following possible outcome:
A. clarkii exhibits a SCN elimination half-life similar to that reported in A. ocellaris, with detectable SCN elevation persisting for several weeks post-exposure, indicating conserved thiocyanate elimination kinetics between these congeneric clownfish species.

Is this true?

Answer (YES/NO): NO